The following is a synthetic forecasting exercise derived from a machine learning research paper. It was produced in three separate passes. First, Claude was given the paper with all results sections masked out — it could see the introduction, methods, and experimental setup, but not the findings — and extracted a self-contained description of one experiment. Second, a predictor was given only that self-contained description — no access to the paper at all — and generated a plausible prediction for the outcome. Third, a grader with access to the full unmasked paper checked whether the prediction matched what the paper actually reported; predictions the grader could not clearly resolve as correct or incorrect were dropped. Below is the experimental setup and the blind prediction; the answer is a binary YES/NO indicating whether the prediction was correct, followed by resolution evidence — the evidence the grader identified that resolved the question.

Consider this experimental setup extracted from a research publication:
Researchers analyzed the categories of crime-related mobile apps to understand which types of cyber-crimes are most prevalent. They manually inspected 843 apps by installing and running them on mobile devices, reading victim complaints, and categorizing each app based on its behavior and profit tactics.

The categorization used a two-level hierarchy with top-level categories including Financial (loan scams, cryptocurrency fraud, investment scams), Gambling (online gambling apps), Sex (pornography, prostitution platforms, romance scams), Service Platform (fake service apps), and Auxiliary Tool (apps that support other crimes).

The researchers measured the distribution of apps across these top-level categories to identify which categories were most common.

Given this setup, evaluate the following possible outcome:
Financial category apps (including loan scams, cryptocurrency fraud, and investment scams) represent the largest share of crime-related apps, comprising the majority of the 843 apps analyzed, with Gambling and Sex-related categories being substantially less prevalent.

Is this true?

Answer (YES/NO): NO